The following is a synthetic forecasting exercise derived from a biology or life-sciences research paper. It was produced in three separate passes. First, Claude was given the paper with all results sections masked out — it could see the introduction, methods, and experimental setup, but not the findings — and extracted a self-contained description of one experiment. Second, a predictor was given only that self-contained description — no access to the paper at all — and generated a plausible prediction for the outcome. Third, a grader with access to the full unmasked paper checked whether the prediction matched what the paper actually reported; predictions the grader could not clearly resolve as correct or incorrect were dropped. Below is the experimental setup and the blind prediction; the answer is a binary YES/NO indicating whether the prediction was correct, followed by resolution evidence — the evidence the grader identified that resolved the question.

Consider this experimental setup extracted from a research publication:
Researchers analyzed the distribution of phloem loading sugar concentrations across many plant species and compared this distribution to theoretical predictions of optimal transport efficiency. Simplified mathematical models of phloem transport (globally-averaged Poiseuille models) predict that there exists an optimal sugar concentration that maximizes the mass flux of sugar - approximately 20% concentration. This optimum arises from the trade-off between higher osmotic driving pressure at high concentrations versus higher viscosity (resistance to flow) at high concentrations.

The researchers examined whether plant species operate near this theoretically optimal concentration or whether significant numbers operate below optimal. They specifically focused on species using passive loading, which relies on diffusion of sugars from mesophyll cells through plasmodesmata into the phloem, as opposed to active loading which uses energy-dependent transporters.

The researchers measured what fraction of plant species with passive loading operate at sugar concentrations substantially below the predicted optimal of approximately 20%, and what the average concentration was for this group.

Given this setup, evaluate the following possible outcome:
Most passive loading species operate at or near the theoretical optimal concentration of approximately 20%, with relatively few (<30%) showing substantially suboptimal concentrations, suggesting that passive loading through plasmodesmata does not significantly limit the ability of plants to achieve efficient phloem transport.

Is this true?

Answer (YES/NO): NO